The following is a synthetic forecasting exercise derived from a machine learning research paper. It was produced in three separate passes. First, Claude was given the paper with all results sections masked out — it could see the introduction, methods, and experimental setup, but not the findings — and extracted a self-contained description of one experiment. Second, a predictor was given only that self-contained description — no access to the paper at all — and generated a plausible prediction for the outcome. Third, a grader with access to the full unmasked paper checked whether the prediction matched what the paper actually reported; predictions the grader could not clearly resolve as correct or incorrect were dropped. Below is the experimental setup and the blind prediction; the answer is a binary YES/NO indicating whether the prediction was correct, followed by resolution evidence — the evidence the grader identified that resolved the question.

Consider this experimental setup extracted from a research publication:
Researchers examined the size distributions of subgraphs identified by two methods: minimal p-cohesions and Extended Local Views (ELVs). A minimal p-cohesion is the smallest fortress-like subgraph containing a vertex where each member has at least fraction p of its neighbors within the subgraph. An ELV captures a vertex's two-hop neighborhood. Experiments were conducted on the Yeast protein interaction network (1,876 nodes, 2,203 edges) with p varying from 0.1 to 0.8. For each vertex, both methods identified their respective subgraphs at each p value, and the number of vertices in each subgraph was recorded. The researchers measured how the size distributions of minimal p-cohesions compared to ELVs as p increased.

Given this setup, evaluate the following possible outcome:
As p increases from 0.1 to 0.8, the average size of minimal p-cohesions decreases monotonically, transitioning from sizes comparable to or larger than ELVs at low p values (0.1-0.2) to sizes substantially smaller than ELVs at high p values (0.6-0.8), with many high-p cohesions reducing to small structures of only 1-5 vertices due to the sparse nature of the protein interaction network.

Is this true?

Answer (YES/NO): NO